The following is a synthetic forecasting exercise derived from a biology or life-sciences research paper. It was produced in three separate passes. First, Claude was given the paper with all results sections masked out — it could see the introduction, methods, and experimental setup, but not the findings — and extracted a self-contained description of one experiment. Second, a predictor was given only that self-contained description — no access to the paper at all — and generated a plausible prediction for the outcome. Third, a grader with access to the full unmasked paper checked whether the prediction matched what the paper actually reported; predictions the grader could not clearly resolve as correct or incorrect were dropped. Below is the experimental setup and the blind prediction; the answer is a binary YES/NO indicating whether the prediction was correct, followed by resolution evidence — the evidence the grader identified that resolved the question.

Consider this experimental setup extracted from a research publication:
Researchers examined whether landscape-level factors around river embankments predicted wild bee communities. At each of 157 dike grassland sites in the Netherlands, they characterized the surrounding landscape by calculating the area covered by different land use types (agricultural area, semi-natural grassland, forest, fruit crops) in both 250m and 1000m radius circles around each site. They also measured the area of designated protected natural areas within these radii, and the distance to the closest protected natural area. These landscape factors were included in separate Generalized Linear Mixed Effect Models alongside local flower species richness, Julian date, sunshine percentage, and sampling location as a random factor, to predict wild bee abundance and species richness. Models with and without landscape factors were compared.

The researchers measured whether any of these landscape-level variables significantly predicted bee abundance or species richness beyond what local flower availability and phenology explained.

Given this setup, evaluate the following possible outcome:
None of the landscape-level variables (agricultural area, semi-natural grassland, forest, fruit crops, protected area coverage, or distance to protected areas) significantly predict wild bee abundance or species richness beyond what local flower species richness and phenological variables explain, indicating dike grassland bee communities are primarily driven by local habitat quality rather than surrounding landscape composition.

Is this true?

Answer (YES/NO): NO